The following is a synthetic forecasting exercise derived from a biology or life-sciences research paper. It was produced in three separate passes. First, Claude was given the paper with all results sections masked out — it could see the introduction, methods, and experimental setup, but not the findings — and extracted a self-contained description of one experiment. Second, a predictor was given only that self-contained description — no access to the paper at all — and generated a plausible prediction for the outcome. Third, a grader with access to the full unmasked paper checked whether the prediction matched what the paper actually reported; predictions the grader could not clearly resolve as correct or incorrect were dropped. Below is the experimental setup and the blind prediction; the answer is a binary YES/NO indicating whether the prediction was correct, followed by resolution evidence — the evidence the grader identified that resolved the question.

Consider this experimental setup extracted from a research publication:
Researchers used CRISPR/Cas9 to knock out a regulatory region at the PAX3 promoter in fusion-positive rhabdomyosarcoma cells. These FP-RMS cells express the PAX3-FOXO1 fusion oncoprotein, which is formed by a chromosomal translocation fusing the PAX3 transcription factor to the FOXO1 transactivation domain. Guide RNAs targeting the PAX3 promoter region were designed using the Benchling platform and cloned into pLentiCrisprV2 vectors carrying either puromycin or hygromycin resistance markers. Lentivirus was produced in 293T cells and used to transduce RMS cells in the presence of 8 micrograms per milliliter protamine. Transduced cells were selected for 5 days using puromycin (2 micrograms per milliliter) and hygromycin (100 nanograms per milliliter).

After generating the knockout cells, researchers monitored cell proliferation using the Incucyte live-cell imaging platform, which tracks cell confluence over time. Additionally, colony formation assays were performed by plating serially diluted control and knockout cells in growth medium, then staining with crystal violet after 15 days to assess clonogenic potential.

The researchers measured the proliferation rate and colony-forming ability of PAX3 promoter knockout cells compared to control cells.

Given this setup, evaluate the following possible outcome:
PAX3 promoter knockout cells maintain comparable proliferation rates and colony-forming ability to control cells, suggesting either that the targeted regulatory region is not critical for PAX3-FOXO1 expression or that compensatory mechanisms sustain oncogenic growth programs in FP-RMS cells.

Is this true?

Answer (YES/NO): NO